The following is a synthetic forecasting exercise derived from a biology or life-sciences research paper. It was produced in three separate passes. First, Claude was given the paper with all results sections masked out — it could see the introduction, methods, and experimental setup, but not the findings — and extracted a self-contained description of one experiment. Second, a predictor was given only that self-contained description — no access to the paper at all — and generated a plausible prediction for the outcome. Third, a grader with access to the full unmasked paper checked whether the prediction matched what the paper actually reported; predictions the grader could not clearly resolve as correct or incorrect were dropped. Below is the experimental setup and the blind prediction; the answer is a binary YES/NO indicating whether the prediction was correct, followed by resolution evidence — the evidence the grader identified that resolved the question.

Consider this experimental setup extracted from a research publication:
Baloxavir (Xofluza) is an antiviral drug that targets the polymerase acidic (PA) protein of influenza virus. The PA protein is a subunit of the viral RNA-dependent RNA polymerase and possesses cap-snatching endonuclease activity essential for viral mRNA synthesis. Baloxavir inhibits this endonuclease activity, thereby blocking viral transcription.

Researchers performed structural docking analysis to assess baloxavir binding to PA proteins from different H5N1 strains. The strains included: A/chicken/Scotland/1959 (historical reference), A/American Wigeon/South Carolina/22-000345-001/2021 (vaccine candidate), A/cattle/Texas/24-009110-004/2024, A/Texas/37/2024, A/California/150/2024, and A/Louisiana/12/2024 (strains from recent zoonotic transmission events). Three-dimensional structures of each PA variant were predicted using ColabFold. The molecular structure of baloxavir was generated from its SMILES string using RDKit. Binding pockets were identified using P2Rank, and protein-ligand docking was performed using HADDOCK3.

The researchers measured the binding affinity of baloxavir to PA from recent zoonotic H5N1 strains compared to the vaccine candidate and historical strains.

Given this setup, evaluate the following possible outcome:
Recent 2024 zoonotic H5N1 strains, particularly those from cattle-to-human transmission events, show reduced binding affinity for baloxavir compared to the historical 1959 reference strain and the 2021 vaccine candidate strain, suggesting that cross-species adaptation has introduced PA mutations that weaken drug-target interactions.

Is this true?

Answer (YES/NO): NO